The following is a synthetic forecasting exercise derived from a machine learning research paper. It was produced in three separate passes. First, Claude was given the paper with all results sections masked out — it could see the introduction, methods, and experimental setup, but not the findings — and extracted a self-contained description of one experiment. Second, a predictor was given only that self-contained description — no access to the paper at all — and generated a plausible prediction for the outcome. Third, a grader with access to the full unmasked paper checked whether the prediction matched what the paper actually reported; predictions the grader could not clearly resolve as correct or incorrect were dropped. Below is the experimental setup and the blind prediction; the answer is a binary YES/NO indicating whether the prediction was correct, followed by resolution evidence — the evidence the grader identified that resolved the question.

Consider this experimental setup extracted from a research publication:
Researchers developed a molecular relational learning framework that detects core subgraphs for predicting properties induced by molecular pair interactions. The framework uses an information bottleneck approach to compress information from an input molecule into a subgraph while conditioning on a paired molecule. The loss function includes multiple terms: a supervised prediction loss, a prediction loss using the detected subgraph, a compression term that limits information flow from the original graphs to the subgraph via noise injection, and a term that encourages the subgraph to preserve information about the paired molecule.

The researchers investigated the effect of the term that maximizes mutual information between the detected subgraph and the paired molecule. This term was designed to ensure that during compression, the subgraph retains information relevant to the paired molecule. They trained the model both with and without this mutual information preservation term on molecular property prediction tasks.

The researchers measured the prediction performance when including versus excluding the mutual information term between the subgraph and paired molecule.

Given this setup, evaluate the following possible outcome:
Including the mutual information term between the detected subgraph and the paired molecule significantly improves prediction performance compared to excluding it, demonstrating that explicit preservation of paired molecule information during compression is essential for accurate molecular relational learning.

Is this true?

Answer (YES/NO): YES